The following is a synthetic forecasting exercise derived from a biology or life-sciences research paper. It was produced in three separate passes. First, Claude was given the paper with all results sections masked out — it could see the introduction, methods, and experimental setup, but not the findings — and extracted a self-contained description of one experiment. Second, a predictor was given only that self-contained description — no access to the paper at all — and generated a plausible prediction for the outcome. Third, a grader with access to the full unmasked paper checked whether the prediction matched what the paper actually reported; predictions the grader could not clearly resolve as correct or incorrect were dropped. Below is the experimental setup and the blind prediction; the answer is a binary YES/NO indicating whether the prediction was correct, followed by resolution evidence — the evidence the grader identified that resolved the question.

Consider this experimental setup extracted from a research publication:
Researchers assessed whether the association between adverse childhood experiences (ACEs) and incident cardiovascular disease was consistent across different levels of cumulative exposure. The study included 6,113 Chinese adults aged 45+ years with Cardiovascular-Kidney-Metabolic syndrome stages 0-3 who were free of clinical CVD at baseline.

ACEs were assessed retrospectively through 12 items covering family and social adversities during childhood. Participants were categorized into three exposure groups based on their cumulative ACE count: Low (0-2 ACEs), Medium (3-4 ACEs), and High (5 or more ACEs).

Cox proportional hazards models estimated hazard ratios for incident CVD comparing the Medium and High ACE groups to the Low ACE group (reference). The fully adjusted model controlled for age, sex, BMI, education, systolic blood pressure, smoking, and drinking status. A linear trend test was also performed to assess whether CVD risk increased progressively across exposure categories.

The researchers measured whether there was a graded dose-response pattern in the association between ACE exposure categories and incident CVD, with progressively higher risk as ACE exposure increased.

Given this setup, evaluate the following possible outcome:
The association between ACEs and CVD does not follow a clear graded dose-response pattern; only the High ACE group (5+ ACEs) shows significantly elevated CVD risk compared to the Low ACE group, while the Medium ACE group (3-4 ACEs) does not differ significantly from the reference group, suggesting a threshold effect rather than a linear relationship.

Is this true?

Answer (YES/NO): NO